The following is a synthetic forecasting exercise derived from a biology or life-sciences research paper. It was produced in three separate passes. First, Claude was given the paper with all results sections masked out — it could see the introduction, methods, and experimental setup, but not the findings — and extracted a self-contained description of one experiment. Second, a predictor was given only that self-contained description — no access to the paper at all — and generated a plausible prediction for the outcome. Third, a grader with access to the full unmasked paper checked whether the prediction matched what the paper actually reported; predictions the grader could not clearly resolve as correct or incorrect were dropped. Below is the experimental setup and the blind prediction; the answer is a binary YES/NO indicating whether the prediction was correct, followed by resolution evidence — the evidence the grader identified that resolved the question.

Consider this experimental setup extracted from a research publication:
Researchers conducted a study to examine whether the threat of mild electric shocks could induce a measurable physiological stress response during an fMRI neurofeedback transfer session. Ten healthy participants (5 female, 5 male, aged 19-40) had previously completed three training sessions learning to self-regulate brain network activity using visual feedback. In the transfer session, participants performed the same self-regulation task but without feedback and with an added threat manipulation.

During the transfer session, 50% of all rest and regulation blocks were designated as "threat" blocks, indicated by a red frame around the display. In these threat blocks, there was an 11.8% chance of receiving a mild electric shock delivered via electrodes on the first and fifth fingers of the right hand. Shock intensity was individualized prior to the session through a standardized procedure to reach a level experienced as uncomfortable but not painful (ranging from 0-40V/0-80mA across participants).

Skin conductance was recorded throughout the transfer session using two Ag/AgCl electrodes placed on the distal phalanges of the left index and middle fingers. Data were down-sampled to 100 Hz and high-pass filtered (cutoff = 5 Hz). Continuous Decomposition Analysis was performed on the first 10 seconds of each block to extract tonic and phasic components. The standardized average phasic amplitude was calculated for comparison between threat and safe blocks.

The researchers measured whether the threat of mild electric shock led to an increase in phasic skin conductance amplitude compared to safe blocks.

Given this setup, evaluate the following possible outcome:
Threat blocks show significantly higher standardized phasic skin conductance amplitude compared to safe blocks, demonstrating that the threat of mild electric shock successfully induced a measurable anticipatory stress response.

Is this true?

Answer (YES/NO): YES